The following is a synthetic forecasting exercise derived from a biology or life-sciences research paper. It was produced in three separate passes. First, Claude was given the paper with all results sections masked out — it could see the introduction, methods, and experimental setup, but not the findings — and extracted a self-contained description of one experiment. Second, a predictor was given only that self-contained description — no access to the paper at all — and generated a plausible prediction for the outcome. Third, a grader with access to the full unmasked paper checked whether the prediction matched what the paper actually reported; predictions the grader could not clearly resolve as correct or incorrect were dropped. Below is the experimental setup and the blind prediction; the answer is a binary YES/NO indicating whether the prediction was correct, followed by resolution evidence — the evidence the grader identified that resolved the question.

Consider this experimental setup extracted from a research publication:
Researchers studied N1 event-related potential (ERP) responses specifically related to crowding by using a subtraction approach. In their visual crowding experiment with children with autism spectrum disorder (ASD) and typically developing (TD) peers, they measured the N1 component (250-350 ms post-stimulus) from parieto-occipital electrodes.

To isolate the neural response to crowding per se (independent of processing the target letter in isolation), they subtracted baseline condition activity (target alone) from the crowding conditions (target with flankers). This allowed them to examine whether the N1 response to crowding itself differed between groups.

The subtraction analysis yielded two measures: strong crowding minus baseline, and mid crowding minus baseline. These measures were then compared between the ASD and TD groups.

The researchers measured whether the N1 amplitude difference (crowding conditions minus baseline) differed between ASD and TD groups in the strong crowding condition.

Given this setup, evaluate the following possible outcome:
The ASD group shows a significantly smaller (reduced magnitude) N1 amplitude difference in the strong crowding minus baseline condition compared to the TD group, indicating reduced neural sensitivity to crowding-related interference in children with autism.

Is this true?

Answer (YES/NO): YES